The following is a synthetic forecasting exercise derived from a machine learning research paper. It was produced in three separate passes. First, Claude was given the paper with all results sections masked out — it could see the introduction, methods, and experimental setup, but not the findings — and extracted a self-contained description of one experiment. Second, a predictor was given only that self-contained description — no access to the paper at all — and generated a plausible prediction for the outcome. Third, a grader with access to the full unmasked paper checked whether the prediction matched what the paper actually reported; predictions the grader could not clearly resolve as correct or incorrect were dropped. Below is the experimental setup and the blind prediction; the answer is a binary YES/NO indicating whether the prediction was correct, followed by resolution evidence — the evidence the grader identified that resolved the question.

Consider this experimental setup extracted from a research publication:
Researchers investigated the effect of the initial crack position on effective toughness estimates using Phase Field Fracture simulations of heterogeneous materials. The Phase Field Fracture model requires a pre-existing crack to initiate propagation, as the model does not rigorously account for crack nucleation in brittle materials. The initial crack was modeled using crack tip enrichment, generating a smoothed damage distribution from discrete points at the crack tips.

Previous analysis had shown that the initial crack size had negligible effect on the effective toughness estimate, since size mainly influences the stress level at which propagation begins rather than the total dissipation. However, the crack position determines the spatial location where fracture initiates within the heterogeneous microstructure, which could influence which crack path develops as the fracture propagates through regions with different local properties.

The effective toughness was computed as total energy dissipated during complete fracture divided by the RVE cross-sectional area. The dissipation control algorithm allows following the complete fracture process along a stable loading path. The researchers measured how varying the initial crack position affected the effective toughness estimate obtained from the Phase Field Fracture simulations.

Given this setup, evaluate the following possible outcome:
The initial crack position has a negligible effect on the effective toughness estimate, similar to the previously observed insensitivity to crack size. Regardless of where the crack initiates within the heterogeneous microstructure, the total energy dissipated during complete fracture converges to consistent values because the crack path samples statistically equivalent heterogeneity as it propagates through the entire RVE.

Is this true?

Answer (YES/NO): NO